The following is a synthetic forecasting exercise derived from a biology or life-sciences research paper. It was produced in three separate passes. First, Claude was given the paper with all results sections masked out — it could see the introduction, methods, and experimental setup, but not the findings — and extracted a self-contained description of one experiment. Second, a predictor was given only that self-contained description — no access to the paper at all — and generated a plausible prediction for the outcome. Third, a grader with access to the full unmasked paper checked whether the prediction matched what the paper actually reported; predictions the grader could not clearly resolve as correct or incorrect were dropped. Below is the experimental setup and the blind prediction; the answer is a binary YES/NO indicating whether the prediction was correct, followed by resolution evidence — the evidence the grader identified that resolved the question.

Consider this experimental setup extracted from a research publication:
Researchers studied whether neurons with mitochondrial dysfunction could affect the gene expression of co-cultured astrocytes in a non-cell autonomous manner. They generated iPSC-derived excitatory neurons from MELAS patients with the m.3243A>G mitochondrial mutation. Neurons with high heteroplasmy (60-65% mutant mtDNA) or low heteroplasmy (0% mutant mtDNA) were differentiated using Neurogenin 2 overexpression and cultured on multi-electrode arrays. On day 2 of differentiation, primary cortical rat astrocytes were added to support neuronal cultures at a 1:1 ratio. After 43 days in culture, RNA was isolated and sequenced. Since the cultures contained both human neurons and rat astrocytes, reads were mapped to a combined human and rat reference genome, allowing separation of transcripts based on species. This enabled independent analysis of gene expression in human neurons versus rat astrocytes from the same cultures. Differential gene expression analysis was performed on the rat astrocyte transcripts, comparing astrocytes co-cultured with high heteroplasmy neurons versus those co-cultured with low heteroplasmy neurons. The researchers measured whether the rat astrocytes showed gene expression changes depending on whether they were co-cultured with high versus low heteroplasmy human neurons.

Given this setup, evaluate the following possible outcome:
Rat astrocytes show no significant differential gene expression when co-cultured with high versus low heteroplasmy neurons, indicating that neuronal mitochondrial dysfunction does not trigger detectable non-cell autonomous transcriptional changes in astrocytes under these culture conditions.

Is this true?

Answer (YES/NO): NO